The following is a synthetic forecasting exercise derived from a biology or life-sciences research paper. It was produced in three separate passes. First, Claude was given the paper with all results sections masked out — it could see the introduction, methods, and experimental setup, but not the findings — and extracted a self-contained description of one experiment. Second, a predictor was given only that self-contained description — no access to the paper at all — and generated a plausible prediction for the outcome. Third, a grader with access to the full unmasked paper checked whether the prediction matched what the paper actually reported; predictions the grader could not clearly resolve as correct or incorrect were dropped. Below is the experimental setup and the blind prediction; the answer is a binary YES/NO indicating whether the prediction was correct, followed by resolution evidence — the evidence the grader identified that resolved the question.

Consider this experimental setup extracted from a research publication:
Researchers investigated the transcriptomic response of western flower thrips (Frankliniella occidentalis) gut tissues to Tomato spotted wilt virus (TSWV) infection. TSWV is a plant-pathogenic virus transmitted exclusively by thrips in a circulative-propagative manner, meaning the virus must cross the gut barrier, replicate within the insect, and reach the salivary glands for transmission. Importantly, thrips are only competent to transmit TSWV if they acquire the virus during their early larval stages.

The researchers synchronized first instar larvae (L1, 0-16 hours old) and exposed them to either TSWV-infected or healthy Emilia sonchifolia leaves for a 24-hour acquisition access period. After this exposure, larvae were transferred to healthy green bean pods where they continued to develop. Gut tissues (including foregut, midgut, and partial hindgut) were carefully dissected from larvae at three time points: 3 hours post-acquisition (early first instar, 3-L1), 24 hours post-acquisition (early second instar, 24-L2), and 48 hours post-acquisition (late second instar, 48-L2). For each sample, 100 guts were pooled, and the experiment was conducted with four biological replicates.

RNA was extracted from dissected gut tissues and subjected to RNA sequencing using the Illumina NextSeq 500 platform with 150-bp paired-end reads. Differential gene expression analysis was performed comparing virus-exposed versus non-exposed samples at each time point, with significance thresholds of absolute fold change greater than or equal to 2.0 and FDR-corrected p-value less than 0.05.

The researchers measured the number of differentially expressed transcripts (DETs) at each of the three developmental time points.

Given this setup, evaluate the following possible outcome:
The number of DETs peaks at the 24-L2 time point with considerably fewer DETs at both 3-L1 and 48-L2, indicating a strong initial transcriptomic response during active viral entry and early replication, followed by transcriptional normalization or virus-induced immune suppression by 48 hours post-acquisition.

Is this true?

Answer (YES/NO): NO